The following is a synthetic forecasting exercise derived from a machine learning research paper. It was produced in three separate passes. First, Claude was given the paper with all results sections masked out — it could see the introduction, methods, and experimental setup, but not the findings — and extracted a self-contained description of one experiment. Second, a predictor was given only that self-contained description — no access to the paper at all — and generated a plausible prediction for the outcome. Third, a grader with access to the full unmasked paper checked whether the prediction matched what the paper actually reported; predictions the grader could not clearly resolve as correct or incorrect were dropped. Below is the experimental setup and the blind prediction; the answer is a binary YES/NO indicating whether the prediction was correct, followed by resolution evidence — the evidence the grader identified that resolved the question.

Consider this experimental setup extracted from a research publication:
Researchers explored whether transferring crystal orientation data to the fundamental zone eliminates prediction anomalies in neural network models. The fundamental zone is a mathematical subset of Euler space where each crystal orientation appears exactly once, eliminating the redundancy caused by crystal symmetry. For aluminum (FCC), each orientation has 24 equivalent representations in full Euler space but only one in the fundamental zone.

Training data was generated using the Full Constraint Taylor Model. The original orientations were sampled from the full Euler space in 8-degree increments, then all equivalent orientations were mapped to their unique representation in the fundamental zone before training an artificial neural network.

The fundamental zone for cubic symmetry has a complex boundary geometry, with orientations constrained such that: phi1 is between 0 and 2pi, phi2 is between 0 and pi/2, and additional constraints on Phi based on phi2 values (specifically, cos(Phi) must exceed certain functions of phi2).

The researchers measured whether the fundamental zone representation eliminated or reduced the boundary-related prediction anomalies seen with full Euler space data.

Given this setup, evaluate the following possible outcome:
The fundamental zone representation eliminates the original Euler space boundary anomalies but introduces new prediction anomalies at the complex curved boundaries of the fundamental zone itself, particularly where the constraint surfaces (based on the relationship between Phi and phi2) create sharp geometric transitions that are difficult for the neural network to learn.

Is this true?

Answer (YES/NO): YES